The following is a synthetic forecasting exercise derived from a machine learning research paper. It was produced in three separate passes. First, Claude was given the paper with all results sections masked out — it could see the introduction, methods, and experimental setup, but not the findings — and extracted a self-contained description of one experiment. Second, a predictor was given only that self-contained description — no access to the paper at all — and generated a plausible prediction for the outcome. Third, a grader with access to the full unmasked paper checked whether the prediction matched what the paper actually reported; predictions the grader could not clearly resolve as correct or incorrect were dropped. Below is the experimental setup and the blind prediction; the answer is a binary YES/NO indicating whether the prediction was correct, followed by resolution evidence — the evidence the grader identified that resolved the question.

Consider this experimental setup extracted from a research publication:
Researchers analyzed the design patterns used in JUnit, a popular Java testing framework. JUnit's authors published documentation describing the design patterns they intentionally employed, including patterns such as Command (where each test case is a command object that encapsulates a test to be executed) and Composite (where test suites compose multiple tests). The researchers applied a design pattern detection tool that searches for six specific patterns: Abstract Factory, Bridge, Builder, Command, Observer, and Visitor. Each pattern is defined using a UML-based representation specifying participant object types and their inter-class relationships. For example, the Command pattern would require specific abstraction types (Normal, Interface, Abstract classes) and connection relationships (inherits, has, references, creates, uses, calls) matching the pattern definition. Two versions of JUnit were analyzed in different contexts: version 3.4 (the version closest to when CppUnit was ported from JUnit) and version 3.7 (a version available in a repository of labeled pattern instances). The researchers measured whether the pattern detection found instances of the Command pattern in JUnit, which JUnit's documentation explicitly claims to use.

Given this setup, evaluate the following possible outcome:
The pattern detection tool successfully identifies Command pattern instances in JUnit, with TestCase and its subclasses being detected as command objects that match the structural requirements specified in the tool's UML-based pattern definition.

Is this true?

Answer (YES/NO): YES